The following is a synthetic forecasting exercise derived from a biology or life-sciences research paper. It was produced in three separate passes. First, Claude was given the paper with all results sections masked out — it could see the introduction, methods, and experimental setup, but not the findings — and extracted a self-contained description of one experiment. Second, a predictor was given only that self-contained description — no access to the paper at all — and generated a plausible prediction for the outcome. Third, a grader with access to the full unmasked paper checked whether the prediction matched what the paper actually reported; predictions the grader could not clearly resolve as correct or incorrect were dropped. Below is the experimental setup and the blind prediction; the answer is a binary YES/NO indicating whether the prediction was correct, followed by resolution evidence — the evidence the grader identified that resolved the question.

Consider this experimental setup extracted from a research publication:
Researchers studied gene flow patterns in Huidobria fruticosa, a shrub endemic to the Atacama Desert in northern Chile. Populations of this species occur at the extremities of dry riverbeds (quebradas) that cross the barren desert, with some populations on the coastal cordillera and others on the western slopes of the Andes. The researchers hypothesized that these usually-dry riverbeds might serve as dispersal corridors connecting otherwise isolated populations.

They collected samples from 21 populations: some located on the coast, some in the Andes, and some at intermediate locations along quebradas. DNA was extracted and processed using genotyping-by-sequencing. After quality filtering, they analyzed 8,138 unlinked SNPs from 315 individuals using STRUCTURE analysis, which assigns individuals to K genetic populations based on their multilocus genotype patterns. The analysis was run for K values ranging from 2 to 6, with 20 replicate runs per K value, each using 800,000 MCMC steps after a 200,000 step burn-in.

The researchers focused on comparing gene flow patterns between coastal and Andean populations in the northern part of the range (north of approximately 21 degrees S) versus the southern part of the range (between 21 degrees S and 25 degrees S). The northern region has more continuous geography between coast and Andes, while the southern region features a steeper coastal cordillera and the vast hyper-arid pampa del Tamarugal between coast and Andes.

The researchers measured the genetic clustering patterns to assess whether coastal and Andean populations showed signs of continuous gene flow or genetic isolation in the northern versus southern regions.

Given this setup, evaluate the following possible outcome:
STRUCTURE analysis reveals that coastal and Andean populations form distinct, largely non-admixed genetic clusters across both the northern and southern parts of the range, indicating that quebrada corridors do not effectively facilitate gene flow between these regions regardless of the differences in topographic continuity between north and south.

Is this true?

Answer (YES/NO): NO